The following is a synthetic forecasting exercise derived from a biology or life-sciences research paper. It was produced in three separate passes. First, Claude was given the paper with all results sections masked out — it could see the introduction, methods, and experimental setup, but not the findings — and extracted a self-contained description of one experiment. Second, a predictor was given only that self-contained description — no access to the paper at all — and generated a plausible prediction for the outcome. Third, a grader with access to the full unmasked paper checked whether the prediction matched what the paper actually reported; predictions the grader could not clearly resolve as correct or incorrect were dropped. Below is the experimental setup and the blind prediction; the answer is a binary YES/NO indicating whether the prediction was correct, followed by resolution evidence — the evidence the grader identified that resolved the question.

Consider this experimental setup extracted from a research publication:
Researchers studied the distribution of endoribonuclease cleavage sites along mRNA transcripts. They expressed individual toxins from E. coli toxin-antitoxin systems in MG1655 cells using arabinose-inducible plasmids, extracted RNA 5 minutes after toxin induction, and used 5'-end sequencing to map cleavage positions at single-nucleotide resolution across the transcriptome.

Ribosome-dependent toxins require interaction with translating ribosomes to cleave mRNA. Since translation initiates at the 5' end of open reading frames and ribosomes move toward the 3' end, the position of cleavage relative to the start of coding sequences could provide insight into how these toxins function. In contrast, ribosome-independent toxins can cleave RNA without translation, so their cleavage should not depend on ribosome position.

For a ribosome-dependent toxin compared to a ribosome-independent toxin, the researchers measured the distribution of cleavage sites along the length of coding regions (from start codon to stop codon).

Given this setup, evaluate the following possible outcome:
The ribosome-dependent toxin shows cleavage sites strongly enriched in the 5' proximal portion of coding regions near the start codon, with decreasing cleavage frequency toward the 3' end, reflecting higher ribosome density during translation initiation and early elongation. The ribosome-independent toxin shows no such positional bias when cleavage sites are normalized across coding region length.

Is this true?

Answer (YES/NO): NO